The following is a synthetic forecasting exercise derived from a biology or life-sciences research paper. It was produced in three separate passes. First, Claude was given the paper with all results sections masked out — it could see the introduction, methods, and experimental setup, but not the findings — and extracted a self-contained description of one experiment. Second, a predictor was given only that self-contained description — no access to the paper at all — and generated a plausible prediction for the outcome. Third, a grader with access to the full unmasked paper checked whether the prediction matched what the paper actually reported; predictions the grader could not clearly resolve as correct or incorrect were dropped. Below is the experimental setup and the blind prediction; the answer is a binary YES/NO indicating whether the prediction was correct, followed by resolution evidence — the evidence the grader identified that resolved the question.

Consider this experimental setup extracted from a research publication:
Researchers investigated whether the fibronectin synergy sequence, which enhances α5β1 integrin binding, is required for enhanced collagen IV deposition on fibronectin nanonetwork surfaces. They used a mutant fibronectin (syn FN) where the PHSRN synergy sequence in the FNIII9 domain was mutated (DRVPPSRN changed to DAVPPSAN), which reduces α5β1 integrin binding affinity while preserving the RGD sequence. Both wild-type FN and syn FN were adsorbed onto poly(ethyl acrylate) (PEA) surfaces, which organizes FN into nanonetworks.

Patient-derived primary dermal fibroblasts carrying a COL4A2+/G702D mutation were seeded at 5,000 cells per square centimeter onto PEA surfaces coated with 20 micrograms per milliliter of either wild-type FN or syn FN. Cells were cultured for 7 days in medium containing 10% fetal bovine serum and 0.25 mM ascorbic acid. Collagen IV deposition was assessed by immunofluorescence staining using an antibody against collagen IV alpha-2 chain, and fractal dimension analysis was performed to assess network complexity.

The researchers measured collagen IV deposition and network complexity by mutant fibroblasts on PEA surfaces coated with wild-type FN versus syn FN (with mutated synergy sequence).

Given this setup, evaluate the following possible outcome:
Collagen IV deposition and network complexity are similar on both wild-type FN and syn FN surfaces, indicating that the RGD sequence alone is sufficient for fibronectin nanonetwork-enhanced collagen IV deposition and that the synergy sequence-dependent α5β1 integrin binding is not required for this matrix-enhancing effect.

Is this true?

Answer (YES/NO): NO